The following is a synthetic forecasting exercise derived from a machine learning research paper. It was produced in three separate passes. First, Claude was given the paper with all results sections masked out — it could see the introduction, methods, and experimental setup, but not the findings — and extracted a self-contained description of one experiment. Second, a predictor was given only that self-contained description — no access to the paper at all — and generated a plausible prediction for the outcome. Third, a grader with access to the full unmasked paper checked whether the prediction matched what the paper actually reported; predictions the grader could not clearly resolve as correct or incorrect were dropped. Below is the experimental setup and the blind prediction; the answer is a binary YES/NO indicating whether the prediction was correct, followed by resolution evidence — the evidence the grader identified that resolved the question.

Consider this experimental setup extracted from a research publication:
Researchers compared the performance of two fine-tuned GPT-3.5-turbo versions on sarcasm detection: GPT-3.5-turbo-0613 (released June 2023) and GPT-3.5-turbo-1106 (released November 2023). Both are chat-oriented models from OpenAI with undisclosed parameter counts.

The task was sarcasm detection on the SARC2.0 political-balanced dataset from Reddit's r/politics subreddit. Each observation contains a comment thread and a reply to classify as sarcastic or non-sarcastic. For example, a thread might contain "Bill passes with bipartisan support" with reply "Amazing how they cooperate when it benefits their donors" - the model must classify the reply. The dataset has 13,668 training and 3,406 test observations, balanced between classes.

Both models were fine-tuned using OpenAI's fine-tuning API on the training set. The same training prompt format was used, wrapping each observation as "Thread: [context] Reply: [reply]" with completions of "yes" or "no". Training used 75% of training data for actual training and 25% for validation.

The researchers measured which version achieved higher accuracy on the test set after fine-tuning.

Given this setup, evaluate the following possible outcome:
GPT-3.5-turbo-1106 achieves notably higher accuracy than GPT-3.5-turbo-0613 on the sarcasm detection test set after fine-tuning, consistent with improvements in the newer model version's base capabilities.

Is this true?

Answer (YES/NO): NO